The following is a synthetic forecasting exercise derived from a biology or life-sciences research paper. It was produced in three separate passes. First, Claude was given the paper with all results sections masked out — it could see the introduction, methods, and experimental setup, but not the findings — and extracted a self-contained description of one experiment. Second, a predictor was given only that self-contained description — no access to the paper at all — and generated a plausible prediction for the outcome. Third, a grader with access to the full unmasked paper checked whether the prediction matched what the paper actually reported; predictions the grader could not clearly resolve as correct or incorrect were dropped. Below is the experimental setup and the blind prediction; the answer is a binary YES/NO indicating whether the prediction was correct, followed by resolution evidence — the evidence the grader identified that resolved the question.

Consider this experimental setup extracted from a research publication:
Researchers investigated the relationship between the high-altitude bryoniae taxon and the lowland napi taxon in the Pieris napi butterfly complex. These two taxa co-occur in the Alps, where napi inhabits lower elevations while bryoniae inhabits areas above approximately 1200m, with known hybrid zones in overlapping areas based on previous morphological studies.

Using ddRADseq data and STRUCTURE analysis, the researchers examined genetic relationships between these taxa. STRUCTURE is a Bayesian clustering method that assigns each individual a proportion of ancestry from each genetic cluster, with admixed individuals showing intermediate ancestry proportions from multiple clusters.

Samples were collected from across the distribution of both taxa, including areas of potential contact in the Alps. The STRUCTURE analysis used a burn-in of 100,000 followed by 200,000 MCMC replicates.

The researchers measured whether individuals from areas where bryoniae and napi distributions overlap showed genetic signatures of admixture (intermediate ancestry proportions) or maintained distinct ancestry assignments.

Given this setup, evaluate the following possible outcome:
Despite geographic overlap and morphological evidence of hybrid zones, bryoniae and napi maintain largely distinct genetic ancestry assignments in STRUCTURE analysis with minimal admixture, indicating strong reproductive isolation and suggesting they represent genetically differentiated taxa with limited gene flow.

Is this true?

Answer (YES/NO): YES